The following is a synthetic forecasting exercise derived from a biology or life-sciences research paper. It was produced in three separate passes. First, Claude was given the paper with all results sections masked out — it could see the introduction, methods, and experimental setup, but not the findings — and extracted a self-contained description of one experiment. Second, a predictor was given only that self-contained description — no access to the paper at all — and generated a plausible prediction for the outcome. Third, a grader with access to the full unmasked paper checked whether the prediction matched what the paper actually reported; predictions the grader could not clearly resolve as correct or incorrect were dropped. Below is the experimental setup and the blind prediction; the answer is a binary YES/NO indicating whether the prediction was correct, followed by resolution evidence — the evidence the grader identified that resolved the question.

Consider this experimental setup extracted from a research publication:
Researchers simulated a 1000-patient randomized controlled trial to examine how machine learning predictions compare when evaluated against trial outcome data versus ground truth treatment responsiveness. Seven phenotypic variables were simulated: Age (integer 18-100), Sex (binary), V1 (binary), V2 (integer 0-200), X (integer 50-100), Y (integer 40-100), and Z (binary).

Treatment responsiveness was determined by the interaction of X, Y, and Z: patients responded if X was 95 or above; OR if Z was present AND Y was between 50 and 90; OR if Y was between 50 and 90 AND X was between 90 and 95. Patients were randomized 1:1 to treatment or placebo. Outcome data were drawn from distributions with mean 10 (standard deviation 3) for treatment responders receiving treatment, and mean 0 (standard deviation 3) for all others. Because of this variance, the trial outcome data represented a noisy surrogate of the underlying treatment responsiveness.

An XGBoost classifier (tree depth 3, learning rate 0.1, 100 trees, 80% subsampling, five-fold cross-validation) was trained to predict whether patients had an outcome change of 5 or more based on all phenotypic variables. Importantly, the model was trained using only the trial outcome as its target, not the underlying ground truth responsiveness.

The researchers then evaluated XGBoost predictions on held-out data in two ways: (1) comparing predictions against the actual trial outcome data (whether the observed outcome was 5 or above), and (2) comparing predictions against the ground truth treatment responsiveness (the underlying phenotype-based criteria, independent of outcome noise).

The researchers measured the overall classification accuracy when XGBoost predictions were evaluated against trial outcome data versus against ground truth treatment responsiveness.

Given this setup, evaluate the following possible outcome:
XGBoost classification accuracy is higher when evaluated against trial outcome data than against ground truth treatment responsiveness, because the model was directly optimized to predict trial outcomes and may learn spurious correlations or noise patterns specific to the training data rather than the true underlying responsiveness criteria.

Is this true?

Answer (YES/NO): NO